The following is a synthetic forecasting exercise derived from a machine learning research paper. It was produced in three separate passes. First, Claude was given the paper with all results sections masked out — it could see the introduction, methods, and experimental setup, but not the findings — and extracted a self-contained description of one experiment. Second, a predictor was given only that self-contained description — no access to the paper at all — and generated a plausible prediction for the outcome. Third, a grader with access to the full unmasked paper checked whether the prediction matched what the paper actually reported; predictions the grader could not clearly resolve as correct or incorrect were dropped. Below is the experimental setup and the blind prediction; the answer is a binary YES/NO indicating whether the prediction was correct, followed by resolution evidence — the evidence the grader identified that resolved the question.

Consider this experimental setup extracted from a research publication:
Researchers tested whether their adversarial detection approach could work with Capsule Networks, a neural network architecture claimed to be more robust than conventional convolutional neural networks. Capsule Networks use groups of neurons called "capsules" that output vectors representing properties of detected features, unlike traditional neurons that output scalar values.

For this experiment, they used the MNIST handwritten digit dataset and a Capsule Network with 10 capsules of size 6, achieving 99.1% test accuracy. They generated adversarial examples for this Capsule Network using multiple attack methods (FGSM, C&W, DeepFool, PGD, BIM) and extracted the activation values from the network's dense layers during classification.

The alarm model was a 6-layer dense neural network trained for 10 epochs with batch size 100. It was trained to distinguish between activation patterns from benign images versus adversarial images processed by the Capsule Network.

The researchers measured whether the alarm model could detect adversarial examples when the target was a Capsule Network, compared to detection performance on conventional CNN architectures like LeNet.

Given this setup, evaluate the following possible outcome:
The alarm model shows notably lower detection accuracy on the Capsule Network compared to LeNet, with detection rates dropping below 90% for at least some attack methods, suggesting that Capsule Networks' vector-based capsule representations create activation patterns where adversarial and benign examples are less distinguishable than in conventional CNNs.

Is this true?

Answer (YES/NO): NO